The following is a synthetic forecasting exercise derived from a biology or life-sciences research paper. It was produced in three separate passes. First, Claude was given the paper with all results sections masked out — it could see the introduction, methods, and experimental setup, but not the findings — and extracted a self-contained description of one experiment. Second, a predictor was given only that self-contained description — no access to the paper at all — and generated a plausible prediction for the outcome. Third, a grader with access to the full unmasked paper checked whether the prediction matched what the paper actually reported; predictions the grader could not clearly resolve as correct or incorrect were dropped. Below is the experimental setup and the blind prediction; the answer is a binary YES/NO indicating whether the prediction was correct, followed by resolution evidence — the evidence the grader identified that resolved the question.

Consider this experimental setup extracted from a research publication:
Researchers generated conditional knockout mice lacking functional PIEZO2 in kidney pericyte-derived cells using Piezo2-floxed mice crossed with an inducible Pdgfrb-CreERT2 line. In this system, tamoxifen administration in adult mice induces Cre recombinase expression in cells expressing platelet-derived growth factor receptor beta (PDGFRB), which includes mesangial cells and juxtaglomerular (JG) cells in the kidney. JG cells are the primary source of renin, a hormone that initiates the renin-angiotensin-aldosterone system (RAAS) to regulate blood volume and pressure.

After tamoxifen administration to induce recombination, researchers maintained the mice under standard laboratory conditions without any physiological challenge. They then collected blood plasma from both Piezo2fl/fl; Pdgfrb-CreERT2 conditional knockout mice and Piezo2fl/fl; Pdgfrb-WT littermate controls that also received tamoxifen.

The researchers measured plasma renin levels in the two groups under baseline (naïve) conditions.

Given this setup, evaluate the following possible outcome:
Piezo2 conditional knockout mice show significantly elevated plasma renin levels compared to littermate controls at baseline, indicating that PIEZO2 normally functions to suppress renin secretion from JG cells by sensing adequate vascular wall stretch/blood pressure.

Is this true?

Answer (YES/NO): YES